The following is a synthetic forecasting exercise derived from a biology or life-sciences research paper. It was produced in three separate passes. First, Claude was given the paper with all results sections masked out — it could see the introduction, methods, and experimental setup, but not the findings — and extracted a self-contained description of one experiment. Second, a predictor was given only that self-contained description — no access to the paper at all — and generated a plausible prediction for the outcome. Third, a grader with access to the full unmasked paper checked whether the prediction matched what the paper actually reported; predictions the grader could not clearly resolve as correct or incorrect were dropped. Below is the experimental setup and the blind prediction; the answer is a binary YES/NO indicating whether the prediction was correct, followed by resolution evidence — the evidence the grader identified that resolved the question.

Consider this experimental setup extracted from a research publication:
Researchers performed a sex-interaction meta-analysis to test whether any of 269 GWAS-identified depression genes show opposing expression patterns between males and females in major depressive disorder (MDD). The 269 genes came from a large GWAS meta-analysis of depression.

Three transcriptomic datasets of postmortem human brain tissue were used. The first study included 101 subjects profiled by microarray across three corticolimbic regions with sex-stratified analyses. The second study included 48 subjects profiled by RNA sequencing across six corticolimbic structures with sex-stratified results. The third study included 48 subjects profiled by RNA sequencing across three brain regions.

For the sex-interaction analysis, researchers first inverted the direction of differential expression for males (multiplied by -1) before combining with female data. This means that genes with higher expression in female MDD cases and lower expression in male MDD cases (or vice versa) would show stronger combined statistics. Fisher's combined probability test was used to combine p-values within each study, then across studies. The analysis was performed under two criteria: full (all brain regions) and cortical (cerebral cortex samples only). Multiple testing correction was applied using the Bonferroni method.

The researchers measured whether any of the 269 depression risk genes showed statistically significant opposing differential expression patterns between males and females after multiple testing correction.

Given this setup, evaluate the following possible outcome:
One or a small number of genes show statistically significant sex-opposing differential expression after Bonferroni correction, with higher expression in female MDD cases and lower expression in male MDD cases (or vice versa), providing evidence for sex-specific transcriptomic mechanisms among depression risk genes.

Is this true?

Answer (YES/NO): YES